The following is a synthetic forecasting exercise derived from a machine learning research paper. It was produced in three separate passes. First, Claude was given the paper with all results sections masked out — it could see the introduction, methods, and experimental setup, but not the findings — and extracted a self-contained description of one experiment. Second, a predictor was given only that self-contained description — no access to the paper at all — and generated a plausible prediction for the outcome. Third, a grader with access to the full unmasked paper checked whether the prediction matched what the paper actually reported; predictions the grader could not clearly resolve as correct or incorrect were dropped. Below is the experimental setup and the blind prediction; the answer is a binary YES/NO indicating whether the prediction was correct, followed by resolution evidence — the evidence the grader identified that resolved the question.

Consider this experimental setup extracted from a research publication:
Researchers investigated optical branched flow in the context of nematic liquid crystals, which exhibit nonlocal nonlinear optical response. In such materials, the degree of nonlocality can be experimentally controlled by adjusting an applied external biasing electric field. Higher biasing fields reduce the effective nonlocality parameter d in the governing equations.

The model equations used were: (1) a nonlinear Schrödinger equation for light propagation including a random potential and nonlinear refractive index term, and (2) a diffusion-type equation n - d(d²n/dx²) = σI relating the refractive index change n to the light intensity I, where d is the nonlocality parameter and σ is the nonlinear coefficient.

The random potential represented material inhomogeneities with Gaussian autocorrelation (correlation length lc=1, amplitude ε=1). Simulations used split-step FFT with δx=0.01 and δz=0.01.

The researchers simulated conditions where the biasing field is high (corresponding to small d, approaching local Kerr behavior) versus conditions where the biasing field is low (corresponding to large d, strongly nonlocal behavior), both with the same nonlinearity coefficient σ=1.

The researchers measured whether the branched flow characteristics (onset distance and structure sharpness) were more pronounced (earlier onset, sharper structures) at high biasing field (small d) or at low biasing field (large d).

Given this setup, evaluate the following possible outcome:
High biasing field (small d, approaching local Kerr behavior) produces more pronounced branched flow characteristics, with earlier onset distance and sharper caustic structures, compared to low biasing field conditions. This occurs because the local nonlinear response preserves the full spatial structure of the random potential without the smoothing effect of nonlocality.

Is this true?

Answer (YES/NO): YES